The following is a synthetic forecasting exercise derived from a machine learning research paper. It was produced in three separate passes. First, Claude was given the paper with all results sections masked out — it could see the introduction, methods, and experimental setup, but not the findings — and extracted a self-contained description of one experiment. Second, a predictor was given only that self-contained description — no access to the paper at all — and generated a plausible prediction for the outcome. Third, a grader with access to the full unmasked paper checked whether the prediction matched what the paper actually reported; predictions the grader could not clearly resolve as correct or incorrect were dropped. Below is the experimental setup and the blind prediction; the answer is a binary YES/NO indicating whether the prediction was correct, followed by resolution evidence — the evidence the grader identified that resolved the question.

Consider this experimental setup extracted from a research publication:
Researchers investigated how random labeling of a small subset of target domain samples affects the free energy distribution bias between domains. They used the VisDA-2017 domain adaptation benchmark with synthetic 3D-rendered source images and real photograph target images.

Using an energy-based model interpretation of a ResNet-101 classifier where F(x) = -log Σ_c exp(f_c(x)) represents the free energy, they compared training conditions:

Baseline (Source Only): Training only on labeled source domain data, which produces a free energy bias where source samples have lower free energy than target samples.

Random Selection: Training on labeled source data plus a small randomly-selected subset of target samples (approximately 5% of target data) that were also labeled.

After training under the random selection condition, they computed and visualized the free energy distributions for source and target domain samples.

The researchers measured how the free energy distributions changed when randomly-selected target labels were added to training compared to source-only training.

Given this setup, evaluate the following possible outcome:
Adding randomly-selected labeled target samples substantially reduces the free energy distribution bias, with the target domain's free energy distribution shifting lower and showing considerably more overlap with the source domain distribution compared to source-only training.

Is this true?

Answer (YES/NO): NO